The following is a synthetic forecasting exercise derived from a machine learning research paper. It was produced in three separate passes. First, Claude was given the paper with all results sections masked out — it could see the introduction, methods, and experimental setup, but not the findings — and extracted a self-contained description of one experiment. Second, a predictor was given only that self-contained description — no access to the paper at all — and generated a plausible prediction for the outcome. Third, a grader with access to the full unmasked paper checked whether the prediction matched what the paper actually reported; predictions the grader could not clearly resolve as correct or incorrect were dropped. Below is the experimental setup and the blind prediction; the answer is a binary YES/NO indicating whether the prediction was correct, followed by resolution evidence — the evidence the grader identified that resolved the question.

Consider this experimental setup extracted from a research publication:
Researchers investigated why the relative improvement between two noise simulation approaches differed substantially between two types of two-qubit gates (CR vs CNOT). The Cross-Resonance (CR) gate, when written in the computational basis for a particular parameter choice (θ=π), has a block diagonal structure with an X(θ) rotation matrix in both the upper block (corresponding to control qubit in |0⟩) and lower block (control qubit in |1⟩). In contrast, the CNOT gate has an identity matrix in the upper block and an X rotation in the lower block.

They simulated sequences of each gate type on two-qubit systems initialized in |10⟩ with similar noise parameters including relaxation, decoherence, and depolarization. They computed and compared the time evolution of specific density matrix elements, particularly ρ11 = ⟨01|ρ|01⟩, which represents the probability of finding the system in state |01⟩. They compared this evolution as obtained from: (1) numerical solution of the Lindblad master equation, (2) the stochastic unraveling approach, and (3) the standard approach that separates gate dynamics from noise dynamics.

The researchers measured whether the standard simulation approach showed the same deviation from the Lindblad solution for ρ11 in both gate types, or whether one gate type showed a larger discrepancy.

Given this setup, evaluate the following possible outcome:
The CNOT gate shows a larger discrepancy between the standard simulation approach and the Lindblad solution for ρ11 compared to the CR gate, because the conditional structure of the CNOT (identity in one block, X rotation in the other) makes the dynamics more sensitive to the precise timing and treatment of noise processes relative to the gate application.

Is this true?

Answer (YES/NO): NO